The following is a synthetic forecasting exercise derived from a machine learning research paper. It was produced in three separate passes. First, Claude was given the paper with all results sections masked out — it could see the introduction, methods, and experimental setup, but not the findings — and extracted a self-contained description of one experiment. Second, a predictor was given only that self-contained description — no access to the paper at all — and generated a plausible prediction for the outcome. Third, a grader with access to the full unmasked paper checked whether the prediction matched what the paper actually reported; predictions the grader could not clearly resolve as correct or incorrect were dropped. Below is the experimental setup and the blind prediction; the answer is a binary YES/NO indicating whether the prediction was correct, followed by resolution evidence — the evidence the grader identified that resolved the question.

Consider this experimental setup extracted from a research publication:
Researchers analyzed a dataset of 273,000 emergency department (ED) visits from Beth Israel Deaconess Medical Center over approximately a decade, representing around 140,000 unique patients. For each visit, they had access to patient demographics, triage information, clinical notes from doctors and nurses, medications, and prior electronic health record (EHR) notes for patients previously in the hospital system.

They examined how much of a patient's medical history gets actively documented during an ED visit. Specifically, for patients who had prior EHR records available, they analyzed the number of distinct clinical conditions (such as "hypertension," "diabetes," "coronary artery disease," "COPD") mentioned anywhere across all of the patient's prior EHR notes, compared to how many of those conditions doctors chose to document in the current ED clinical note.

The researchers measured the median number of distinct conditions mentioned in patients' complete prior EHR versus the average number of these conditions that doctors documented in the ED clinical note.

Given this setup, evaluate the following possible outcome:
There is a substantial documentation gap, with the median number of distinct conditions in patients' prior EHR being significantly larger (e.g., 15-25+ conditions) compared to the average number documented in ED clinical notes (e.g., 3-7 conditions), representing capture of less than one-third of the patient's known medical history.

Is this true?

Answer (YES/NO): NO